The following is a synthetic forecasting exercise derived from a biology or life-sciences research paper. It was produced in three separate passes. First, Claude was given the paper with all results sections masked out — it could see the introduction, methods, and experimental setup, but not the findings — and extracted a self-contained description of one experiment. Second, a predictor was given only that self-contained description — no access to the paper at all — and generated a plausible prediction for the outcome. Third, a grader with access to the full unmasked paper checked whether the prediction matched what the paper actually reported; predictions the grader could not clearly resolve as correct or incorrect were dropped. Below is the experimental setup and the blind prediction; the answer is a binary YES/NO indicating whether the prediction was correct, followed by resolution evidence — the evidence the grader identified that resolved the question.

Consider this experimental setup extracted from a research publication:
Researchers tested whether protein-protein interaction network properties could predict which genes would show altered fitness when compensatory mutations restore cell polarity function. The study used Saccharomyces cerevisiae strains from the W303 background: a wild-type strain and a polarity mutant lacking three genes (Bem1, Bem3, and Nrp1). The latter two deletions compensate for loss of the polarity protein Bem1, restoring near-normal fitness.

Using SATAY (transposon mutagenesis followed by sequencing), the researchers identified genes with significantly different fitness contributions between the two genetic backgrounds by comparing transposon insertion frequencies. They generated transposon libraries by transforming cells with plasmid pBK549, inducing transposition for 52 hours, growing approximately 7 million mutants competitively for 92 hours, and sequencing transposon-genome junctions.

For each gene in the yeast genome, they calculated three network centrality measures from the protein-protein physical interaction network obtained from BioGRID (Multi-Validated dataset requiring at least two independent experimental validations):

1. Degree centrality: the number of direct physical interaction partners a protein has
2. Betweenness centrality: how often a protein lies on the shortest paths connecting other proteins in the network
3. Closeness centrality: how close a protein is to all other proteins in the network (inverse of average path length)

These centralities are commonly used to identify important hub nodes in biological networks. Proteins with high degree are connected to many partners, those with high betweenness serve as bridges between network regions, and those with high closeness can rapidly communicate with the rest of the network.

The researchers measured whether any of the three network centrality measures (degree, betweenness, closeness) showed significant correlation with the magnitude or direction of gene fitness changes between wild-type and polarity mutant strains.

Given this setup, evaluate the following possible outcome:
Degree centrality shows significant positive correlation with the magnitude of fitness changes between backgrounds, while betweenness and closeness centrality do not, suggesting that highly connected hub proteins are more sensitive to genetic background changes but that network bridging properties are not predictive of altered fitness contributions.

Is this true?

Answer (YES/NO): NO